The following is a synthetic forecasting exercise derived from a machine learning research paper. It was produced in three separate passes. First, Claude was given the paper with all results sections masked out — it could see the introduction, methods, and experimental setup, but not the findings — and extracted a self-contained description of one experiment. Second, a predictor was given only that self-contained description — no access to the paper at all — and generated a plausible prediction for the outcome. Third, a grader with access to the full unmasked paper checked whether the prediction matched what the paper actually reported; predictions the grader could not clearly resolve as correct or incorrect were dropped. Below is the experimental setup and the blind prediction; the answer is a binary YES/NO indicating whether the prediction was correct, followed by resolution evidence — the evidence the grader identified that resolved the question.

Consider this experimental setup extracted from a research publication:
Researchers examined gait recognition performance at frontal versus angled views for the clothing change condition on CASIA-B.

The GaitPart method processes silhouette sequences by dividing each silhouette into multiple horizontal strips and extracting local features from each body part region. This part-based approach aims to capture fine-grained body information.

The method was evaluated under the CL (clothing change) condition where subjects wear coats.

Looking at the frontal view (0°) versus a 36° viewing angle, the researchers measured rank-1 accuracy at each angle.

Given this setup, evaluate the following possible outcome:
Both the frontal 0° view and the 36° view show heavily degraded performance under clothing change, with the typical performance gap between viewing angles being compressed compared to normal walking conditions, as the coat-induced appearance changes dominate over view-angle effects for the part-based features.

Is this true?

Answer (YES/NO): NO